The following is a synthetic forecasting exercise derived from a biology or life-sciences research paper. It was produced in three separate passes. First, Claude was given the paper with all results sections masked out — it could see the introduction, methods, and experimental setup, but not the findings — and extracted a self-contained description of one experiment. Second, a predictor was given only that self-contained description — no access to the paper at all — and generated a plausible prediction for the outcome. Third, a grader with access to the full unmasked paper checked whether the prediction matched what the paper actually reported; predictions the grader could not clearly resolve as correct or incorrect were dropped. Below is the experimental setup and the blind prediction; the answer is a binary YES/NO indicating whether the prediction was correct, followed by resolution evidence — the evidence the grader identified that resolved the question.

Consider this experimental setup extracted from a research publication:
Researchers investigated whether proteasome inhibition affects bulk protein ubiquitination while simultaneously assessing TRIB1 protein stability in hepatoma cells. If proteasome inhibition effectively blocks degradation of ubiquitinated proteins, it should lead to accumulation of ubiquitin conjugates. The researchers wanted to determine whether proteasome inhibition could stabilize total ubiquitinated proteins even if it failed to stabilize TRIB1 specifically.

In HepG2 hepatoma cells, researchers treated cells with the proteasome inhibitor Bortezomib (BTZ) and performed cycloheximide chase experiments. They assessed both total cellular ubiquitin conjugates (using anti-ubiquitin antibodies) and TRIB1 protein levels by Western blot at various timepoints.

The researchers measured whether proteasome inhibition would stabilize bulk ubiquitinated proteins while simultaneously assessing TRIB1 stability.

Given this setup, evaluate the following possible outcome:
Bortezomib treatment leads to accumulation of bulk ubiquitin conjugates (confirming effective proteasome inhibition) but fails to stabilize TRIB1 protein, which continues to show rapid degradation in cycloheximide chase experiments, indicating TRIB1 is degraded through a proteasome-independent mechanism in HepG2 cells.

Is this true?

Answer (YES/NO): YES